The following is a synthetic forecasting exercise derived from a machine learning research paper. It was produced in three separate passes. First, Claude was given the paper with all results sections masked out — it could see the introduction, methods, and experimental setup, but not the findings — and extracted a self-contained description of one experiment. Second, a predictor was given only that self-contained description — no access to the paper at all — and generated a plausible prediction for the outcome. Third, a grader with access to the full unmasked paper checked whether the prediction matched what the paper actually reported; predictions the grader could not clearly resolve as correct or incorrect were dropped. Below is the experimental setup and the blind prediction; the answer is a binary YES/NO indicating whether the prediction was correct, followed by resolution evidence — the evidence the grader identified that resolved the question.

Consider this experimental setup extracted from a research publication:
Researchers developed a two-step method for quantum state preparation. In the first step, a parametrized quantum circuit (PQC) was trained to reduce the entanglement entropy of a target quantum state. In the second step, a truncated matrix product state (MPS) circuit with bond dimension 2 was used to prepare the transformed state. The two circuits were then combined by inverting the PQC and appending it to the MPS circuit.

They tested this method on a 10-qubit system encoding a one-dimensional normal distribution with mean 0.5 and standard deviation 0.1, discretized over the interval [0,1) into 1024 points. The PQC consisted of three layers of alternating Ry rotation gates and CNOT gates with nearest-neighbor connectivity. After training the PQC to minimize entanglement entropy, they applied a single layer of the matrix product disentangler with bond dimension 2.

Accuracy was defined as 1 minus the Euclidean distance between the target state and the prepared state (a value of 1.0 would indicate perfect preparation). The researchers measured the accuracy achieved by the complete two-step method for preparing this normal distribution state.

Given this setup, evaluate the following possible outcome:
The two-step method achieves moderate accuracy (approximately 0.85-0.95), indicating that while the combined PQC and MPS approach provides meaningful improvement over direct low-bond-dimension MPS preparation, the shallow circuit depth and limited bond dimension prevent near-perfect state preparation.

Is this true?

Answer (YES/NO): NO